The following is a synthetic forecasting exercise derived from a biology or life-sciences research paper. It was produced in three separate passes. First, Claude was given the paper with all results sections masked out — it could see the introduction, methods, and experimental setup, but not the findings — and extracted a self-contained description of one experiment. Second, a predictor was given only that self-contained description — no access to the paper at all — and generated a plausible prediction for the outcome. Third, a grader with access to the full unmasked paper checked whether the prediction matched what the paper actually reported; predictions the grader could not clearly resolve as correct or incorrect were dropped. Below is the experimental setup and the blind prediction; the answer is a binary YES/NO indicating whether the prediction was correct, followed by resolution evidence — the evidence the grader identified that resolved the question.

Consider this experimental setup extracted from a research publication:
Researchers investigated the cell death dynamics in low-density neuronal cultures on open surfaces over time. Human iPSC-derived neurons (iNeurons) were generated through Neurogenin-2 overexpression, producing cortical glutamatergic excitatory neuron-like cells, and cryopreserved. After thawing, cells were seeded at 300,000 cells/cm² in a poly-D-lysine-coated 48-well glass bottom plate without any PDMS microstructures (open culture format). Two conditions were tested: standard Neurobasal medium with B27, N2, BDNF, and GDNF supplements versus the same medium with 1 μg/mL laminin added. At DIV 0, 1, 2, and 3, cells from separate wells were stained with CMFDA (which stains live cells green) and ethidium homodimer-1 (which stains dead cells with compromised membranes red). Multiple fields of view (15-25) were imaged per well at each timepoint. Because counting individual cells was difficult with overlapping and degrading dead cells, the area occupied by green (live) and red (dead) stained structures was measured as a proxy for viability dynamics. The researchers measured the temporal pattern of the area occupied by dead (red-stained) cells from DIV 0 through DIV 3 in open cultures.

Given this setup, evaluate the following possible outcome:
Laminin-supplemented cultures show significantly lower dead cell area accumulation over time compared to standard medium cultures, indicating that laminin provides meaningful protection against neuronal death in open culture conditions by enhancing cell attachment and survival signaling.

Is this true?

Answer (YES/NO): NO